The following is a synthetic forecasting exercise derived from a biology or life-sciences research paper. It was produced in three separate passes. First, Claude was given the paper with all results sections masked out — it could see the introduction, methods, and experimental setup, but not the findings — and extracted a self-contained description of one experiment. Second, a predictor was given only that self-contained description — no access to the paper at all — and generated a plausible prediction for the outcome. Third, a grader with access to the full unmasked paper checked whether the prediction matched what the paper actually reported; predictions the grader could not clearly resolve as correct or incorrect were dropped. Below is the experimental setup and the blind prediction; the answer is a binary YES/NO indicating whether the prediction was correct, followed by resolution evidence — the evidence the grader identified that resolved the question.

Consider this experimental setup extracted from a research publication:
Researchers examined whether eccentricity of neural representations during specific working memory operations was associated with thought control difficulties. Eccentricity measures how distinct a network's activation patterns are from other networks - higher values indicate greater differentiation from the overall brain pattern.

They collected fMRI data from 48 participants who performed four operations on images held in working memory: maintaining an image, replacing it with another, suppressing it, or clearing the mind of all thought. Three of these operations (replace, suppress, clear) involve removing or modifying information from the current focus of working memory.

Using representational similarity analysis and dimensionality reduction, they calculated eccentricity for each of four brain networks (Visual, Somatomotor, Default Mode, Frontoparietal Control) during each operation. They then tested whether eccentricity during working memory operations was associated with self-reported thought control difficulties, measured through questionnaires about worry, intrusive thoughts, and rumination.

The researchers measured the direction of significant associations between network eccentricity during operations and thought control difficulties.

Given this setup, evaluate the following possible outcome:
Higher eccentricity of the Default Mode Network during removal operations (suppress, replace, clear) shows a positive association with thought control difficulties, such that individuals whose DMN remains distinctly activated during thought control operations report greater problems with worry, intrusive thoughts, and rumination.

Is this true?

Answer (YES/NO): NO